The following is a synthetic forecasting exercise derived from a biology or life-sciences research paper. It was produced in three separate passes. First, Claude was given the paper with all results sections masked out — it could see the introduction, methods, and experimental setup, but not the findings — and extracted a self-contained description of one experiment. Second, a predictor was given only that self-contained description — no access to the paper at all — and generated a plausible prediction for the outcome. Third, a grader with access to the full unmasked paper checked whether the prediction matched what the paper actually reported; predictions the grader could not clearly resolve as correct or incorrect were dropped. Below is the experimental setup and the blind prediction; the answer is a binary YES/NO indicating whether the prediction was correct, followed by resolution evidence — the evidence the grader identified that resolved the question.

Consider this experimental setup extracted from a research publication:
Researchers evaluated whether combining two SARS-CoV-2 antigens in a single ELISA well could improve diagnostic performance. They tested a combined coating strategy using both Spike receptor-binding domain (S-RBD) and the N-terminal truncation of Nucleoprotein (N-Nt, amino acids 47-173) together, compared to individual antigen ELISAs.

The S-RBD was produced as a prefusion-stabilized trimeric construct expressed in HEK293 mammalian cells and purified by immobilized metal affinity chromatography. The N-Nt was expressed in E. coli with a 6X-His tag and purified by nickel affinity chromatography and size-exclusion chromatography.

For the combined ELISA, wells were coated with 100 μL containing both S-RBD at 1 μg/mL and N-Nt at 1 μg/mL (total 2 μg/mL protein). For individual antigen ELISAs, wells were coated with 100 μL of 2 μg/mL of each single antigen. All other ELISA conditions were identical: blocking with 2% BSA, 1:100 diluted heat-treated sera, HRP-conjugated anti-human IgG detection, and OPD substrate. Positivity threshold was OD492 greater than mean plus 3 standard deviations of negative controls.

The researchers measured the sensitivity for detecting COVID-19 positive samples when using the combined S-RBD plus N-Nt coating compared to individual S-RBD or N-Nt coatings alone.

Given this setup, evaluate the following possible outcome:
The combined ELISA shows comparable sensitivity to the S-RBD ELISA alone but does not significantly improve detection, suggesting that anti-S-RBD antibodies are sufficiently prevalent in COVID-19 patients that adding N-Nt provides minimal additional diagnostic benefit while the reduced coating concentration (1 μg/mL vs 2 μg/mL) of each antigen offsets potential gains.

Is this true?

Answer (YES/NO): NO